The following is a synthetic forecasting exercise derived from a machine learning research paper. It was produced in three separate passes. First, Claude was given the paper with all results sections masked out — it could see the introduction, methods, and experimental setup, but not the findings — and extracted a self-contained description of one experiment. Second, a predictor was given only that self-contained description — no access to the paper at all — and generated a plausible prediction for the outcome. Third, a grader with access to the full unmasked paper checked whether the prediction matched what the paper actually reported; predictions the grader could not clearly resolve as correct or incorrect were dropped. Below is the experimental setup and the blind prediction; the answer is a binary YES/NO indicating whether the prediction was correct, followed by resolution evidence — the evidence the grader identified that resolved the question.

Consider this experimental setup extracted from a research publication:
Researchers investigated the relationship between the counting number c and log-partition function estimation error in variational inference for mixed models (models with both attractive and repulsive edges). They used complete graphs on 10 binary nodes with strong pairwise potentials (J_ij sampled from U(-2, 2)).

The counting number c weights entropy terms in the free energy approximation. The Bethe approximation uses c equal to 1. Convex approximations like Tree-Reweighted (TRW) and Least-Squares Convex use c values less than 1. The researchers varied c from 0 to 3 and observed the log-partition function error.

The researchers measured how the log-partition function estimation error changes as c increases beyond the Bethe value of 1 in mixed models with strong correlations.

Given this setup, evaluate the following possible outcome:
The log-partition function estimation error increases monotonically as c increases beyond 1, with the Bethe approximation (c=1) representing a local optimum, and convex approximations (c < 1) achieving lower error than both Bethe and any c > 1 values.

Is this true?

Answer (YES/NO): NO